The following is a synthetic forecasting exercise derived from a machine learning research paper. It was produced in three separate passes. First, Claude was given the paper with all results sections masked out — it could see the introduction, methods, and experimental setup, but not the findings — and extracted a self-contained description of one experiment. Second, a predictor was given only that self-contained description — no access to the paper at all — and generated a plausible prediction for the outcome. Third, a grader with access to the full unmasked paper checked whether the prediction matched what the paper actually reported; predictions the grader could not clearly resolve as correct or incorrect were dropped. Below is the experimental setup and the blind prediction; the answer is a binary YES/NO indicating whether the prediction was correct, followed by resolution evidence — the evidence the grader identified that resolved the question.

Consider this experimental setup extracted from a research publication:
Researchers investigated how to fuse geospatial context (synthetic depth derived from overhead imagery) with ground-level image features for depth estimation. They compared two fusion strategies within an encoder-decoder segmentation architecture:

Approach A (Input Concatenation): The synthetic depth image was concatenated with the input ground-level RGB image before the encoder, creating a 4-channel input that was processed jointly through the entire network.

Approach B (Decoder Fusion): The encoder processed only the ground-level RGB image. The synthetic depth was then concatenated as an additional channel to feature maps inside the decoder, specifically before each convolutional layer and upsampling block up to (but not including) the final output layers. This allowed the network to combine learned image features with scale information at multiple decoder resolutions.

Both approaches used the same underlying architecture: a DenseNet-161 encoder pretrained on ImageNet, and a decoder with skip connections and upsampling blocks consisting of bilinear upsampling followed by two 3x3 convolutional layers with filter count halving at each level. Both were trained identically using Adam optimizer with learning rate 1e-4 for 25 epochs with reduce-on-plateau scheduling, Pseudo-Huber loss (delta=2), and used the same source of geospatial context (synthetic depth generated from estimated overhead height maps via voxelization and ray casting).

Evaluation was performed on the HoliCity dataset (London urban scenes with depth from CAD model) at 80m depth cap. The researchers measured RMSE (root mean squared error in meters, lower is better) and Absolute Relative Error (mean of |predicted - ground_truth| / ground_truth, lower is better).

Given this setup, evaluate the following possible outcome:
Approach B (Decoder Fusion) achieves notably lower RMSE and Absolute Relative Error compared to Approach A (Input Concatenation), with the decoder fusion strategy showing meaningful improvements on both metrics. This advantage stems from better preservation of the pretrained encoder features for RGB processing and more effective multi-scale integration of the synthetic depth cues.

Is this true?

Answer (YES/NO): YES